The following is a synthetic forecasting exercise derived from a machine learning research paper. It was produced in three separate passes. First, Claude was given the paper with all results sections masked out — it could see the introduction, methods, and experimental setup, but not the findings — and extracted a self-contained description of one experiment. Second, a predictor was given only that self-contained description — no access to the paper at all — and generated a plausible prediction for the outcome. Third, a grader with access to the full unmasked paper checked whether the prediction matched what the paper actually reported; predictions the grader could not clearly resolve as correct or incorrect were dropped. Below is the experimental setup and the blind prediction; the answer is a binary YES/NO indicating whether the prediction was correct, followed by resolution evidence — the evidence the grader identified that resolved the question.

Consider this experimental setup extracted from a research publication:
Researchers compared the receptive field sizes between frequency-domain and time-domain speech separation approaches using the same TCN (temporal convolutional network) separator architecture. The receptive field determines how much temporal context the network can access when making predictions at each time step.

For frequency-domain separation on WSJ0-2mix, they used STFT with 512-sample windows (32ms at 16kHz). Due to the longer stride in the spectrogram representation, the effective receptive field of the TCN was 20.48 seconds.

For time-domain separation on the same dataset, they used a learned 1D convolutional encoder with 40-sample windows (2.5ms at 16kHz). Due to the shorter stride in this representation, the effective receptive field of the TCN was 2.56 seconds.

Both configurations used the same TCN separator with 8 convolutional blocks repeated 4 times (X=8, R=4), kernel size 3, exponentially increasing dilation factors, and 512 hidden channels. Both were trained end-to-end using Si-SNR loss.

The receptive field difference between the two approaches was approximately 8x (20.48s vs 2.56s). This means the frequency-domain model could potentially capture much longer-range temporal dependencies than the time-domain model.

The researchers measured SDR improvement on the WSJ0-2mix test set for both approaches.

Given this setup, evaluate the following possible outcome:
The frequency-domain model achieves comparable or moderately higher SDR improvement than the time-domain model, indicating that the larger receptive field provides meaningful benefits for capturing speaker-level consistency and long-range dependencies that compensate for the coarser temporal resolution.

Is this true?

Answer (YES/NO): NO